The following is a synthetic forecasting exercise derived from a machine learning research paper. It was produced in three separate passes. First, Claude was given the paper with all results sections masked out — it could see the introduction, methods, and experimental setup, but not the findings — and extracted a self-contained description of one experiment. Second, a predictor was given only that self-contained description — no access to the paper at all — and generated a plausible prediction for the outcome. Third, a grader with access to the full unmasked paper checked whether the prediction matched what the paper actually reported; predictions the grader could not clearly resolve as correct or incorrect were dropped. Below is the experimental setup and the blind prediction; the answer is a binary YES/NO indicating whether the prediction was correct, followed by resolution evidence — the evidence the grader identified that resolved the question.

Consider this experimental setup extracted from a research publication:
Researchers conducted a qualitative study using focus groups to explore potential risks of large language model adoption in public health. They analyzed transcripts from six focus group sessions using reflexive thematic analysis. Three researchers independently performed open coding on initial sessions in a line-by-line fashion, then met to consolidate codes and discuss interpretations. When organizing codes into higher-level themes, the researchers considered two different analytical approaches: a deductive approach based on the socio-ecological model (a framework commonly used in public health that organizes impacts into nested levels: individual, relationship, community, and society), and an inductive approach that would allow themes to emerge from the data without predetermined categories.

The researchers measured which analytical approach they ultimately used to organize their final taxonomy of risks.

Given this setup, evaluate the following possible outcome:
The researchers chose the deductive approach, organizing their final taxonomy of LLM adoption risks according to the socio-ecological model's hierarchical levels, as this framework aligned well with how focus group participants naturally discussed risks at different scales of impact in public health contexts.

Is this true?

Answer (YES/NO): NO